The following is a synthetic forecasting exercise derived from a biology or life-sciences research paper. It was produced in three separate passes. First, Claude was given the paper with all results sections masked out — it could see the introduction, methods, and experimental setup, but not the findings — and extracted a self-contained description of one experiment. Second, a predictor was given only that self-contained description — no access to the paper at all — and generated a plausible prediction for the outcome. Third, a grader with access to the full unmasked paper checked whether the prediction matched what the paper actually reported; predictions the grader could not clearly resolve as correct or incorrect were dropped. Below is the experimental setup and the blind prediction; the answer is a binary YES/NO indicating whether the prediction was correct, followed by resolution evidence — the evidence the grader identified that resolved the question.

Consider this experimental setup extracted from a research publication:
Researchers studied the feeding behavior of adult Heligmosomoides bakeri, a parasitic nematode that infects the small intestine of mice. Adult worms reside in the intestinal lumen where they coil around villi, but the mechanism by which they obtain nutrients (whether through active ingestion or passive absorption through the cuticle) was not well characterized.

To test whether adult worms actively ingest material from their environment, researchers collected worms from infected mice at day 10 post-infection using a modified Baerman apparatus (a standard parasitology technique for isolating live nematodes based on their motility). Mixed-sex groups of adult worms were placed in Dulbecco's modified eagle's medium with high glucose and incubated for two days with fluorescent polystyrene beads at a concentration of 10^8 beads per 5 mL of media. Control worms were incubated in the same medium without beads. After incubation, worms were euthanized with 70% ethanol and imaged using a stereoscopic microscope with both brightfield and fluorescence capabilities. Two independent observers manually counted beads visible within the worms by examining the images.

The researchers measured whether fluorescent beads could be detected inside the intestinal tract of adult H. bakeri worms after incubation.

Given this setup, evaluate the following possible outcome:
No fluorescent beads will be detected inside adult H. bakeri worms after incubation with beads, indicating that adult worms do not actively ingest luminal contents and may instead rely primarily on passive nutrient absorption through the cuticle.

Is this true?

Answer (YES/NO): NO